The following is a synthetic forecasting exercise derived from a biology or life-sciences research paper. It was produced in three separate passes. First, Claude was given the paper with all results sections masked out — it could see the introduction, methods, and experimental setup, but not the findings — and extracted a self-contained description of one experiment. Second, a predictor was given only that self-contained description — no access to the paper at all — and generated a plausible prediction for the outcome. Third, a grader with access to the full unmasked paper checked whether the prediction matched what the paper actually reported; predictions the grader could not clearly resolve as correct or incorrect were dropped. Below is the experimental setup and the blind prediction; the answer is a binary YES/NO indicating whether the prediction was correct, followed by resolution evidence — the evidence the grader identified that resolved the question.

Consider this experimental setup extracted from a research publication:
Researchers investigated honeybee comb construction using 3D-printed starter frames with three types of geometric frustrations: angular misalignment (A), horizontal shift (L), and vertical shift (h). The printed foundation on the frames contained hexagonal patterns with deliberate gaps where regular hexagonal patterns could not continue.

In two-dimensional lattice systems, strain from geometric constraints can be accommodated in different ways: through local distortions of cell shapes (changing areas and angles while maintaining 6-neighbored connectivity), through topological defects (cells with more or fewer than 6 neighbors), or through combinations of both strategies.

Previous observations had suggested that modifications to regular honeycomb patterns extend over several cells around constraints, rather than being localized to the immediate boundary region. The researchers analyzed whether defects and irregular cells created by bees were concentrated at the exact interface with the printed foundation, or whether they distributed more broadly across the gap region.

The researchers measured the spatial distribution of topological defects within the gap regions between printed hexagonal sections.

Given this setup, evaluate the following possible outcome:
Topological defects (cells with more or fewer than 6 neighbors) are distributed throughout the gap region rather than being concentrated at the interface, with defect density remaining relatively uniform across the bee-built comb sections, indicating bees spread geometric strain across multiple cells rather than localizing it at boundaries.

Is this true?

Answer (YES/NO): NO